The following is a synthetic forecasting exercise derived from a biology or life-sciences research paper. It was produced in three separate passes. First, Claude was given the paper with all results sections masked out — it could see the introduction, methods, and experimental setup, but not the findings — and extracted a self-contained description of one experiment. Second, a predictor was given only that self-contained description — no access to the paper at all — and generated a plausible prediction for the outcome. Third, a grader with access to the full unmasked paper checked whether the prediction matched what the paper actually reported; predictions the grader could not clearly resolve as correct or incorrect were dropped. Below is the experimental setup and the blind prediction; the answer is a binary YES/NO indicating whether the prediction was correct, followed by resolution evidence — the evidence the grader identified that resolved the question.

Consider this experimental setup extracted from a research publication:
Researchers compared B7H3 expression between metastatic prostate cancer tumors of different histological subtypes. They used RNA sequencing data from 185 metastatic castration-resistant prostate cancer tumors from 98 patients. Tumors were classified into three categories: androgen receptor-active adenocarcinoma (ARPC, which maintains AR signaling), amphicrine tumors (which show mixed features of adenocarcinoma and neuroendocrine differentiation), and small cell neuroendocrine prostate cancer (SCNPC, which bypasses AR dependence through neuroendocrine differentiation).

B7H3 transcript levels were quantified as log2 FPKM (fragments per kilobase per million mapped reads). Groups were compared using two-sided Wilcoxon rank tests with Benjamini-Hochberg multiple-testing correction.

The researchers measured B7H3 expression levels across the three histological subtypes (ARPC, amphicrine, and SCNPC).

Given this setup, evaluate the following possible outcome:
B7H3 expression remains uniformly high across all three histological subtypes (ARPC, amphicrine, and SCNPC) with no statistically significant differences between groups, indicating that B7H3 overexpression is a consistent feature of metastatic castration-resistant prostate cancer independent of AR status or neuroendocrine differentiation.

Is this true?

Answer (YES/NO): NO